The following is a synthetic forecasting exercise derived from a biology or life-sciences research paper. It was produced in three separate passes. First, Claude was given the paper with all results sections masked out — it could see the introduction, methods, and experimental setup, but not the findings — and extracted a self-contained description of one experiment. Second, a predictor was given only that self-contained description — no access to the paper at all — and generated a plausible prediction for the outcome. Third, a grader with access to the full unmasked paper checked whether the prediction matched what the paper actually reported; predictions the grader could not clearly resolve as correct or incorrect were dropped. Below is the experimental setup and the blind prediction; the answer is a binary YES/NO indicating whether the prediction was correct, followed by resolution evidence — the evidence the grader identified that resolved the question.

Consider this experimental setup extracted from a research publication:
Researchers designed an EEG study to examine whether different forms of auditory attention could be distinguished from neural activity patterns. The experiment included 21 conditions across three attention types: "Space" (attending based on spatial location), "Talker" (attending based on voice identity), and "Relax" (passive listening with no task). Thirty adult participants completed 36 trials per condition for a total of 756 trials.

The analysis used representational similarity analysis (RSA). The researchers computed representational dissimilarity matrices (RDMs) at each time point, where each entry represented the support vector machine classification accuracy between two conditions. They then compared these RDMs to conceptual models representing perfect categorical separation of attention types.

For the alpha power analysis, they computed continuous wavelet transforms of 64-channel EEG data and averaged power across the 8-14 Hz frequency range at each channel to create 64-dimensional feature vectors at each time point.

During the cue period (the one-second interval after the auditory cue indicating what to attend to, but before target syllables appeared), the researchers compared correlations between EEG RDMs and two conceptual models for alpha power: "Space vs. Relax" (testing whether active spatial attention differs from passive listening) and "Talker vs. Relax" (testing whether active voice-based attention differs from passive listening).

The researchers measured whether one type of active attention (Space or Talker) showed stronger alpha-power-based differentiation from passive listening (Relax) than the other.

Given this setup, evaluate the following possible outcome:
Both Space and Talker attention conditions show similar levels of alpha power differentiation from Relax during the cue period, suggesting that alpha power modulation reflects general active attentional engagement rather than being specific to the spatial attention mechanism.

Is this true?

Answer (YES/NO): YES